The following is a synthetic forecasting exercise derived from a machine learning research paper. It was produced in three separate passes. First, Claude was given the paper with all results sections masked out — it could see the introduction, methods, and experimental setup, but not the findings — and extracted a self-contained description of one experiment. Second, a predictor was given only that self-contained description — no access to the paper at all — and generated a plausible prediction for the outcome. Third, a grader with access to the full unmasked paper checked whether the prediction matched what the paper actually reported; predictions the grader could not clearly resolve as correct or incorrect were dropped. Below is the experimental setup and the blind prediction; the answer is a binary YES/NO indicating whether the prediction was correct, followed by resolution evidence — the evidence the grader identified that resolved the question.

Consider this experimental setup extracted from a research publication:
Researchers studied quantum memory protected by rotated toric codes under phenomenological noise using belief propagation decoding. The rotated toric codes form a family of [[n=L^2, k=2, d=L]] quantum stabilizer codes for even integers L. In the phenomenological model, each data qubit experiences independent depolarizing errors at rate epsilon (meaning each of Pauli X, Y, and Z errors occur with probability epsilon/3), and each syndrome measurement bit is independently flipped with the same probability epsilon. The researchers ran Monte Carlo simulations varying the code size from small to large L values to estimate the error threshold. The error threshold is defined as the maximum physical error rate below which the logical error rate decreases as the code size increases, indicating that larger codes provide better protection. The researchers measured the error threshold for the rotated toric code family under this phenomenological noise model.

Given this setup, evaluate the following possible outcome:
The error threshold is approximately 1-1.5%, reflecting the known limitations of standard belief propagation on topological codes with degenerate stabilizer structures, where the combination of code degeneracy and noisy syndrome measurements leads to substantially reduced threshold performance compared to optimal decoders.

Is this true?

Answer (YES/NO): NO